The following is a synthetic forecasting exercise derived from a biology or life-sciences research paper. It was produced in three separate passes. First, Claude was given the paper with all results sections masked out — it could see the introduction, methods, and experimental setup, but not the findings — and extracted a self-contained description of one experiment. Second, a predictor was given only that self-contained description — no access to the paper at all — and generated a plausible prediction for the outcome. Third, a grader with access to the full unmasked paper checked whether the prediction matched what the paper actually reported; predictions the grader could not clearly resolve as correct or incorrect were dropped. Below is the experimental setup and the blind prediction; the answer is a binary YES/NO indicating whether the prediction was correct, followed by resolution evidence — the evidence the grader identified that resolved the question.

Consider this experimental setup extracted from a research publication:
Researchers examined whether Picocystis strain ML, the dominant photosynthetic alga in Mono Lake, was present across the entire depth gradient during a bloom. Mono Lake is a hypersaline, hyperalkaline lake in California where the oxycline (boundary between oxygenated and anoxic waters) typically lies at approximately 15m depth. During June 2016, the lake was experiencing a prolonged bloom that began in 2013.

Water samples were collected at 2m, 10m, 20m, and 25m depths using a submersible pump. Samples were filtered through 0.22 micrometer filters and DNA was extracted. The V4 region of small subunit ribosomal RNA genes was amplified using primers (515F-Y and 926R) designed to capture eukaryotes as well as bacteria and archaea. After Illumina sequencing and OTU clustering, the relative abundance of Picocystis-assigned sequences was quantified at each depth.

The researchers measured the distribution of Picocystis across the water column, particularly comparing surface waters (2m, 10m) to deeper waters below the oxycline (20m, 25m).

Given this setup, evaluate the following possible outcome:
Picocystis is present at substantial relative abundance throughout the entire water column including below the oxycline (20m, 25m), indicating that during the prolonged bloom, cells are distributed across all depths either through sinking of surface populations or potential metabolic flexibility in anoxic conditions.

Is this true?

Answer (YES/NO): YES